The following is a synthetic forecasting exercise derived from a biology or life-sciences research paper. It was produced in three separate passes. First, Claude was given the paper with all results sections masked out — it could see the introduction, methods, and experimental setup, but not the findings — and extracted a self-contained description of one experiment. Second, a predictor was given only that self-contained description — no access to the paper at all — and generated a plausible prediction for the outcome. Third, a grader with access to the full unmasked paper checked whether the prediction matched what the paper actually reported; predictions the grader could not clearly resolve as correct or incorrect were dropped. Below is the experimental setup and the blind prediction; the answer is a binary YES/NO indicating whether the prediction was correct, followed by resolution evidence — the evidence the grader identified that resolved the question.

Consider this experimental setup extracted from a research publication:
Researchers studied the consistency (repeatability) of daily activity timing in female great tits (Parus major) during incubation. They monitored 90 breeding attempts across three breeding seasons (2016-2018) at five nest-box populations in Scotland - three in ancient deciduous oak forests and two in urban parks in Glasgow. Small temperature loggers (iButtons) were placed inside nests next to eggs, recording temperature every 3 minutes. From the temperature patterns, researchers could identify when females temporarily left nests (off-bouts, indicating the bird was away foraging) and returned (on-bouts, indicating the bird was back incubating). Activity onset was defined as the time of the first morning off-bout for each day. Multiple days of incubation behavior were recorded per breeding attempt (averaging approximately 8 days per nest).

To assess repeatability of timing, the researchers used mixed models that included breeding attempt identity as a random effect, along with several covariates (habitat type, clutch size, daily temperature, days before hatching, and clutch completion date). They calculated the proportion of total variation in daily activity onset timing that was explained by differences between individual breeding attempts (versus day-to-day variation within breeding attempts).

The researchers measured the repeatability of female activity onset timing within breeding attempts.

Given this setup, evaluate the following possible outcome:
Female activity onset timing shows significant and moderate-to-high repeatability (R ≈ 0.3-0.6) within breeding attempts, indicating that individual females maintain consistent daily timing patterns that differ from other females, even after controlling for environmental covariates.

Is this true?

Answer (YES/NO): YES